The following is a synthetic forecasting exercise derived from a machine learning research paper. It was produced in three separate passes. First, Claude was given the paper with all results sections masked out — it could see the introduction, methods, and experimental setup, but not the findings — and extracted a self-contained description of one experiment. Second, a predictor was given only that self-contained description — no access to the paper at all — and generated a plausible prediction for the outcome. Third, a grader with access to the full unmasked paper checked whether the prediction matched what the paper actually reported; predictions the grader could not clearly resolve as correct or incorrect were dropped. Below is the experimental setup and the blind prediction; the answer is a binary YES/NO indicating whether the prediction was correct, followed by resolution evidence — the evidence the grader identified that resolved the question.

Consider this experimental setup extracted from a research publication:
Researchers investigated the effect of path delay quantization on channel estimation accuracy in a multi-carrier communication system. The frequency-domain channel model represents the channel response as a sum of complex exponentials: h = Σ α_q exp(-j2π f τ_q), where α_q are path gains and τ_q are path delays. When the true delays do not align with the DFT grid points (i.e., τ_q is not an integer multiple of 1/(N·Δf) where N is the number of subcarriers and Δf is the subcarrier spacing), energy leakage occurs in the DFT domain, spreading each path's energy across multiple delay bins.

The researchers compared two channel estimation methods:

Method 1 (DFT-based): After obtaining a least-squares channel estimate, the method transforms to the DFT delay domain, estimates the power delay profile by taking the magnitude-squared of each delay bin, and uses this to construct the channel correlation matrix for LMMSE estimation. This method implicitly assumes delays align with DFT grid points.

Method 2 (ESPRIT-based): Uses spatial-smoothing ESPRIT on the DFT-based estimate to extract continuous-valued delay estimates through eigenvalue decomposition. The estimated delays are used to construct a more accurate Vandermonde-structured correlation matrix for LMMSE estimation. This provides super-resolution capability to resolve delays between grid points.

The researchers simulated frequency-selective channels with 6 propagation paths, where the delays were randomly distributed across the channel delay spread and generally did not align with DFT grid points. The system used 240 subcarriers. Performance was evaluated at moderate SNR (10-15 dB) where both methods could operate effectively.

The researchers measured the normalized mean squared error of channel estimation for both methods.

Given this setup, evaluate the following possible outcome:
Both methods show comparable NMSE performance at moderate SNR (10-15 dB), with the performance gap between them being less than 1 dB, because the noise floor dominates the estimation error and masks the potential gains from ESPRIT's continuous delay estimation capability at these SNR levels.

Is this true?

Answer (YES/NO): NO